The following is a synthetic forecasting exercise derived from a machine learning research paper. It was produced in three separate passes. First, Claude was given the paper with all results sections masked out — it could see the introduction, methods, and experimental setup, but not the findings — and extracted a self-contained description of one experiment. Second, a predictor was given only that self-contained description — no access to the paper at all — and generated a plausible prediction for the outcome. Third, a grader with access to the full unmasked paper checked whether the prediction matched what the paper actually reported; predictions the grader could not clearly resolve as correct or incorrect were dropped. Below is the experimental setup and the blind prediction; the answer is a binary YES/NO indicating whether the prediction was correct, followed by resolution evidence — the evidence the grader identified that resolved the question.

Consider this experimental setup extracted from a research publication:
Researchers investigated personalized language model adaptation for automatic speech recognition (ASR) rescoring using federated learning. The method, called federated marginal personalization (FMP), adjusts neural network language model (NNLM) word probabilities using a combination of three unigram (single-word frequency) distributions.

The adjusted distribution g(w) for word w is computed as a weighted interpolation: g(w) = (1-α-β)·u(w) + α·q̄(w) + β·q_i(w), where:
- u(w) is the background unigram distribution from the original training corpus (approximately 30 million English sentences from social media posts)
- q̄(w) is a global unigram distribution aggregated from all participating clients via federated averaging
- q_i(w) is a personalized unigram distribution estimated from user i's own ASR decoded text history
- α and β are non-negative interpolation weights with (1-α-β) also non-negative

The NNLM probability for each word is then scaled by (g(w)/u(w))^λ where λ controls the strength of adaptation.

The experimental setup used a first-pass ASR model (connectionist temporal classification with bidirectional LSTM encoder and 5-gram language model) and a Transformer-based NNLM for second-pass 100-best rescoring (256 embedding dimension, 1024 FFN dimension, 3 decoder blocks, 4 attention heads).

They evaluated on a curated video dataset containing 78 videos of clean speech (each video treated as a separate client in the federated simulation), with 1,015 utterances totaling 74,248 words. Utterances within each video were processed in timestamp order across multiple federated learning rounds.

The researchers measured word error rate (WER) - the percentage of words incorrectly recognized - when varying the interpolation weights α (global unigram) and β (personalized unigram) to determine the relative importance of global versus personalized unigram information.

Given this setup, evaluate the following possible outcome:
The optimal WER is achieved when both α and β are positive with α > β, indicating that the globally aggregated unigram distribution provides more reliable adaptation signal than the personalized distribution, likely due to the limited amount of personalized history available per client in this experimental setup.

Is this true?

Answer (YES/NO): YES